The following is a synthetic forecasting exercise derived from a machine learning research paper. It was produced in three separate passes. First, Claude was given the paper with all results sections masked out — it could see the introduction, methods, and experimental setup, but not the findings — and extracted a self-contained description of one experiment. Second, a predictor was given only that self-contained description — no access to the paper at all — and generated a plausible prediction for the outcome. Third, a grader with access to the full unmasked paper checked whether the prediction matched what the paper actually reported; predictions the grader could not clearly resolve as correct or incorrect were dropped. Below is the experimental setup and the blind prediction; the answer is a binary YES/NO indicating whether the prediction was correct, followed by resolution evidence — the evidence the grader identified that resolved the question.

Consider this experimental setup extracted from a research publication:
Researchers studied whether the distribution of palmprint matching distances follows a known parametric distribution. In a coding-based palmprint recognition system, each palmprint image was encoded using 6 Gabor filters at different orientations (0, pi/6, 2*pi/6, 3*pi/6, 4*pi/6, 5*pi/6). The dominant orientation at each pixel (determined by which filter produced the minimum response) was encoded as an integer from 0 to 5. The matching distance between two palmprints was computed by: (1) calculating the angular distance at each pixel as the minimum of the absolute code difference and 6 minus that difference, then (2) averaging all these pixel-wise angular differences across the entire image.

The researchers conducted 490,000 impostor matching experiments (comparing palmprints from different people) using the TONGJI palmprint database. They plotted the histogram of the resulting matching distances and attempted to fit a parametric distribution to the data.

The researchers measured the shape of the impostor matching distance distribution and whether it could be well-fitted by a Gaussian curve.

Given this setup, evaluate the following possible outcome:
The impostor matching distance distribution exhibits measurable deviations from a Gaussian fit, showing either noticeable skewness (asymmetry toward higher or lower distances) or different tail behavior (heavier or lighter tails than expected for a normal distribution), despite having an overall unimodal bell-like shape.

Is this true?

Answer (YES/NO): NO